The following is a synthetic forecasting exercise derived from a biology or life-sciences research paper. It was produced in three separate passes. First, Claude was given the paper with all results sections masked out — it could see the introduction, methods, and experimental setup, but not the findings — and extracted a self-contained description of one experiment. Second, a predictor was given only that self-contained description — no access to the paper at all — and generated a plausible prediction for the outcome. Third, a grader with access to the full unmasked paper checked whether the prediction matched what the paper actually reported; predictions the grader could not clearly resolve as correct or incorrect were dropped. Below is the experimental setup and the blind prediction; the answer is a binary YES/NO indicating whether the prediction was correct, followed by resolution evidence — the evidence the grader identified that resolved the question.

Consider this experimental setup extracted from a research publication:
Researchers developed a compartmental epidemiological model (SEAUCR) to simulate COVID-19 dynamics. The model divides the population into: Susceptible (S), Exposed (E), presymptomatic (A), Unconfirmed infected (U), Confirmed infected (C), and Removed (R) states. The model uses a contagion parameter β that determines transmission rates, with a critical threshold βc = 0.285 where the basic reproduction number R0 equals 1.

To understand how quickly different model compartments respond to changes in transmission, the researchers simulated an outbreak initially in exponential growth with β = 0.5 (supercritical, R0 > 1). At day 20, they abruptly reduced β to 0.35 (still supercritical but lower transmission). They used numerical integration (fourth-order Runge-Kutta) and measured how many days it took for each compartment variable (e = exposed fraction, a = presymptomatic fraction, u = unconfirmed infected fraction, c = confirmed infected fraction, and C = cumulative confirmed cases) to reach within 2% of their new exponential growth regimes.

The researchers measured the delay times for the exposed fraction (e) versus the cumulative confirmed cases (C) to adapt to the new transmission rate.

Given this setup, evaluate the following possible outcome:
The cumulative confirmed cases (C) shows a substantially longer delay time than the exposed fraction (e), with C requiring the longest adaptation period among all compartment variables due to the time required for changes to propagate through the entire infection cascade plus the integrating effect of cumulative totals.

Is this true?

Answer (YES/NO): YES